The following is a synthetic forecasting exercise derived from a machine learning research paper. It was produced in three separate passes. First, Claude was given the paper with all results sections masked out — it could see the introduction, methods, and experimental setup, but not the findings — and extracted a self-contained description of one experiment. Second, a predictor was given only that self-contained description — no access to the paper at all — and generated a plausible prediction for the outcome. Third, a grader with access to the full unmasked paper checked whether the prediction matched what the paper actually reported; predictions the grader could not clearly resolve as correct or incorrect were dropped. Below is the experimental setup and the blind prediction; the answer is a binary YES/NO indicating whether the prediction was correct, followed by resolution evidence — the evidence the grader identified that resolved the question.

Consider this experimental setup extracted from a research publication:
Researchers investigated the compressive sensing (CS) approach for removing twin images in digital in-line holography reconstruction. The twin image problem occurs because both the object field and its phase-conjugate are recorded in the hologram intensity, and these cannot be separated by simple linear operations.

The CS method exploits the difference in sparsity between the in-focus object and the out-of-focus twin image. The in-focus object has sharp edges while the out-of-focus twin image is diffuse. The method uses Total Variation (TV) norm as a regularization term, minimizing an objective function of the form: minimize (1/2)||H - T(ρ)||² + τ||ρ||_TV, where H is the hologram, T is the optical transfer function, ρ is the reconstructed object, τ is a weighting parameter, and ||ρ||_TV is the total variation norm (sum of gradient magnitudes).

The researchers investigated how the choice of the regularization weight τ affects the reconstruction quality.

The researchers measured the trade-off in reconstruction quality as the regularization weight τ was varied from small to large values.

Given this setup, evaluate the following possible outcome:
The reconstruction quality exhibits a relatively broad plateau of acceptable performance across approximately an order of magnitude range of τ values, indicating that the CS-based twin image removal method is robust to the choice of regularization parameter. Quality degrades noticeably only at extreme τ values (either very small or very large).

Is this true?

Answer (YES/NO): NO